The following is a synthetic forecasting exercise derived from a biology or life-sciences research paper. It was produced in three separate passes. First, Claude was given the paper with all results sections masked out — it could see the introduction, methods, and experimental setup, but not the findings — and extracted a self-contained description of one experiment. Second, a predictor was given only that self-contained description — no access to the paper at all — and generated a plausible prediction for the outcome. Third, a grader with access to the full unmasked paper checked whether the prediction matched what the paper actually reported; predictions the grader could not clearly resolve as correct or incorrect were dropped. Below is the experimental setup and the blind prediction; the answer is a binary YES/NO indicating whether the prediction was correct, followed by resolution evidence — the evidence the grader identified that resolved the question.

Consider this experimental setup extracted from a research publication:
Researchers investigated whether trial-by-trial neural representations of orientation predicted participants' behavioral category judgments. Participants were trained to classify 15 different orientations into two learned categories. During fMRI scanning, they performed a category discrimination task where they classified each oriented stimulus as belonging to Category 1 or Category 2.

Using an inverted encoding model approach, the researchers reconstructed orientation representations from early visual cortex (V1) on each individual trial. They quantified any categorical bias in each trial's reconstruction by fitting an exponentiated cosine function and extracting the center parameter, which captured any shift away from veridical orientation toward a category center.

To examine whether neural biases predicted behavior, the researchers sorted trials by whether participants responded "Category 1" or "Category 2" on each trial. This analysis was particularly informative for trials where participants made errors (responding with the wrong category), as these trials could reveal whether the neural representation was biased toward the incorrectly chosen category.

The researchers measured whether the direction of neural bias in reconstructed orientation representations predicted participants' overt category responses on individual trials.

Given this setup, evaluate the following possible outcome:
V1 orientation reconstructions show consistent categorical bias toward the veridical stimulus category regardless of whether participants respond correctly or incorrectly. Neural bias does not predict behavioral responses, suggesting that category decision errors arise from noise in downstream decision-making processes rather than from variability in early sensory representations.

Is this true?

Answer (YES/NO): NO